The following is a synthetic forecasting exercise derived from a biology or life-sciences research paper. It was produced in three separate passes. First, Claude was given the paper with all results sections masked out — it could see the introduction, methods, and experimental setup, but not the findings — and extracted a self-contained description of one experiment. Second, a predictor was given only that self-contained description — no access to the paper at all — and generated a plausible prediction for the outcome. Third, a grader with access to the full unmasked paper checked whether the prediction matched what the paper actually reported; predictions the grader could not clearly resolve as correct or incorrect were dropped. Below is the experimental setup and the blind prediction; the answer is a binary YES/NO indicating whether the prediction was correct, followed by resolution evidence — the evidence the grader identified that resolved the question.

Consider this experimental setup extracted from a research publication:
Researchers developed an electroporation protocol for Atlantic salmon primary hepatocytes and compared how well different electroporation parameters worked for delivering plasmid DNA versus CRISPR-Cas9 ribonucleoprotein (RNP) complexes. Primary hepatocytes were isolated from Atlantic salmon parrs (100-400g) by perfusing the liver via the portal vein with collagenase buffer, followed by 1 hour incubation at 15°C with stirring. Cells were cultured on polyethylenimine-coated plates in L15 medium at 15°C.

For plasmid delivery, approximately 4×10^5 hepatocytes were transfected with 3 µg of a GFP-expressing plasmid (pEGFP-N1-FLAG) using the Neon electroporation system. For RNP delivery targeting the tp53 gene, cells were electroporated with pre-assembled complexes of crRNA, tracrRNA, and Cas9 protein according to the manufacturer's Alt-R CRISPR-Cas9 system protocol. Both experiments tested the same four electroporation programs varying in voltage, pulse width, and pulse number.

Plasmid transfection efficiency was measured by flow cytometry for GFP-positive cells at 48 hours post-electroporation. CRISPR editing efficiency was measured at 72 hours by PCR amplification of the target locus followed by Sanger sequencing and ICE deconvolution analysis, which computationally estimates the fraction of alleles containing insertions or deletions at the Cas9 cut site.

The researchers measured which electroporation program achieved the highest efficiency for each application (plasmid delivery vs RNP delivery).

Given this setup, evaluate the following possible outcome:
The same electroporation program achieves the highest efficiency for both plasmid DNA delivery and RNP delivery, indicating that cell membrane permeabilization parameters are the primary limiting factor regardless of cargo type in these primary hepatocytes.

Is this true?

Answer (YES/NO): YES